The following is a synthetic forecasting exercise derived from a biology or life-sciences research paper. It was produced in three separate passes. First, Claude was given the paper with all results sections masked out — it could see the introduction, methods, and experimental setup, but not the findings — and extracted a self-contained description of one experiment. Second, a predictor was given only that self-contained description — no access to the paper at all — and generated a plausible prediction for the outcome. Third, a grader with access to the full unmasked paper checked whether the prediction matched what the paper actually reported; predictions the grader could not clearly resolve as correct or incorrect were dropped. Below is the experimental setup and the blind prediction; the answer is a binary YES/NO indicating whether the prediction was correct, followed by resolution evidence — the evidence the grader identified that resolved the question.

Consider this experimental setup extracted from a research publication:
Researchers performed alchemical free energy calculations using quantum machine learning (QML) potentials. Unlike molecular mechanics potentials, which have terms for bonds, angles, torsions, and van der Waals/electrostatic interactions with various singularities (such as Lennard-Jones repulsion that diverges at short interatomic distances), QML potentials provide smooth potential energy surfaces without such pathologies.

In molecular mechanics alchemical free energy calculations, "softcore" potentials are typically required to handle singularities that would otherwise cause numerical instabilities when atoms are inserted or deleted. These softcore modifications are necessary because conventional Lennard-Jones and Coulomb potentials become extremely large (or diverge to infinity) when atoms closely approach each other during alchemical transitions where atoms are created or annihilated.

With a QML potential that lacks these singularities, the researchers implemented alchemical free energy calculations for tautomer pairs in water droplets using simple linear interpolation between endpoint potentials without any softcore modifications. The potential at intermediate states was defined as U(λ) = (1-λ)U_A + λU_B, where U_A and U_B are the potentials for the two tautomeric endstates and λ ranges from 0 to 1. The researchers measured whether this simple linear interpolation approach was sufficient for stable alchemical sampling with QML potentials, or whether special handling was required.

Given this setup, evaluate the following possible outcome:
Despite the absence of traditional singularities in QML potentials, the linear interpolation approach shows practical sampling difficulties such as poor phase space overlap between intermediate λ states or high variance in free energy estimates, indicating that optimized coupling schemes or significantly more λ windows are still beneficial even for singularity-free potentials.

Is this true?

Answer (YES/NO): NO